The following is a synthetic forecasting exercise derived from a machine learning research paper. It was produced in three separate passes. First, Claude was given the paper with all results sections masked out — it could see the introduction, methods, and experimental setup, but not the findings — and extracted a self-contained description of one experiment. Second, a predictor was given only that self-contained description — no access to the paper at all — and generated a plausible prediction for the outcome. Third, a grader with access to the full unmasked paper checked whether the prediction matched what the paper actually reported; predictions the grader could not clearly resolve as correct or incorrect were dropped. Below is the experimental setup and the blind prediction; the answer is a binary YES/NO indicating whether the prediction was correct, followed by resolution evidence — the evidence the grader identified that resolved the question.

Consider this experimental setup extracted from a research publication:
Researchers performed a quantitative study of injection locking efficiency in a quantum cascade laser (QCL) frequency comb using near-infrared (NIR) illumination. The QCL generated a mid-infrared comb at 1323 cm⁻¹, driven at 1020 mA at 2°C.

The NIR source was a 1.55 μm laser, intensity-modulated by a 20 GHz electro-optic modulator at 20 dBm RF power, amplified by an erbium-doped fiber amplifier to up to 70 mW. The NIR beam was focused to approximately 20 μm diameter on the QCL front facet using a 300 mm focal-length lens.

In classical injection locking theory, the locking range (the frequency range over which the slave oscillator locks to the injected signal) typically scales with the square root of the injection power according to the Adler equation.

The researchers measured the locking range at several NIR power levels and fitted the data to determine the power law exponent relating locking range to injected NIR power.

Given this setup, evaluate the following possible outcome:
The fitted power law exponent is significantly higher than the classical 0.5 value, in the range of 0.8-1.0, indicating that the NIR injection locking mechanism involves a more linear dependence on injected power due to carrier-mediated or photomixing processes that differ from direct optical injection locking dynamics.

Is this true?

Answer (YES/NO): YES